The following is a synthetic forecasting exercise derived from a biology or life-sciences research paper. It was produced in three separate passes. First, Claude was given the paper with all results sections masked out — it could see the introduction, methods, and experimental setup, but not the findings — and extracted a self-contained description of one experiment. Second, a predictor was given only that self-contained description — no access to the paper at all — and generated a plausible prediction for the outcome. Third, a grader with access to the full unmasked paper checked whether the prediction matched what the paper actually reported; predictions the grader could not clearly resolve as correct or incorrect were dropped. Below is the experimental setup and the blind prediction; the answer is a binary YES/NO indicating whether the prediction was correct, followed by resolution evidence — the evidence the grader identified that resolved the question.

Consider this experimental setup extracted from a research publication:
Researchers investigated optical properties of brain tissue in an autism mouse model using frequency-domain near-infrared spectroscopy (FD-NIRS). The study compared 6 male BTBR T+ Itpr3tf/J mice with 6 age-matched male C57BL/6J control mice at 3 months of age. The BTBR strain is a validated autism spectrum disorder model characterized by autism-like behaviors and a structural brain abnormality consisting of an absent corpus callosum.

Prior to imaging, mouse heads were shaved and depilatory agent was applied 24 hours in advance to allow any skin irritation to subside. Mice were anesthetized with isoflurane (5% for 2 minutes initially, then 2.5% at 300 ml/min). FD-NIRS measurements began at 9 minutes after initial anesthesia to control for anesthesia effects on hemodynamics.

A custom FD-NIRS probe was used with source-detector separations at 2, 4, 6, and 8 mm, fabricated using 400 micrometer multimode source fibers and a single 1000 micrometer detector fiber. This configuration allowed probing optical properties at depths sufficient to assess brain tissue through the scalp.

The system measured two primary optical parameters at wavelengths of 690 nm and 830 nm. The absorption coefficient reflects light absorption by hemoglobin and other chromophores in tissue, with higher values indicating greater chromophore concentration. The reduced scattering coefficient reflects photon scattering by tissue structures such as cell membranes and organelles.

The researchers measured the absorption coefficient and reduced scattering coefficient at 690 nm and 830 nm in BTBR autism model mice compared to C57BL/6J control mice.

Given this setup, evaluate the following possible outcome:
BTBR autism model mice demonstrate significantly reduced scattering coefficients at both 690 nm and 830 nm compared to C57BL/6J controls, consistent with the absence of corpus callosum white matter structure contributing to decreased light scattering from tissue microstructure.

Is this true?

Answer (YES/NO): NO